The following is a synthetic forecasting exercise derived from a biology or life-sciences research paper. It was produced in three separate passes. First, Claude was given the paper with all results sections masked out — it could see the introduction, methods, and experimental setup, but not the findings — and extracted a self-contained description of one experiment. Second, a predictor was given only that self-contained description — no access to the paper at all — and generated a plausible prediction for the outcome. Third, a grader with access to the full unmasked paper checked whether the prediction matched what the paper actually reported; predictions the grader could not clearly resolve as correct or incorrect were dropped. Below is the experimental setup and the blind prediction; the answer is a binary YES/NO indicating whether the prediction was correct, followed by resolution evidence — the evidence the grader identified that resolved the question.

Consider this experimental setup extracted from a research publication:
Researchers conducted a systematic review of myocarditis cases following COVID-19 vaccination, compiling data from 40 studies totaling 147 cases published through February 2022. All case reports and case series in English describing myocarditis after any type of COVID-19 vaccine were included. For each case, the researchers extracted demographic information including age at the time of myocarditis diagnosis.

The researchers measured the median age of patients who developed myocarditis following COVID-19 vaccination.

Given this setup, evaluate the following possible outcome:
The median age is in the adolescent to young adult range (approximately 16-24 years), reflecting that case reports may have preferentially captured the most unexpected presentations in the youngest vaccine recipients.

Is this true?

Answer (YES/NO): NO